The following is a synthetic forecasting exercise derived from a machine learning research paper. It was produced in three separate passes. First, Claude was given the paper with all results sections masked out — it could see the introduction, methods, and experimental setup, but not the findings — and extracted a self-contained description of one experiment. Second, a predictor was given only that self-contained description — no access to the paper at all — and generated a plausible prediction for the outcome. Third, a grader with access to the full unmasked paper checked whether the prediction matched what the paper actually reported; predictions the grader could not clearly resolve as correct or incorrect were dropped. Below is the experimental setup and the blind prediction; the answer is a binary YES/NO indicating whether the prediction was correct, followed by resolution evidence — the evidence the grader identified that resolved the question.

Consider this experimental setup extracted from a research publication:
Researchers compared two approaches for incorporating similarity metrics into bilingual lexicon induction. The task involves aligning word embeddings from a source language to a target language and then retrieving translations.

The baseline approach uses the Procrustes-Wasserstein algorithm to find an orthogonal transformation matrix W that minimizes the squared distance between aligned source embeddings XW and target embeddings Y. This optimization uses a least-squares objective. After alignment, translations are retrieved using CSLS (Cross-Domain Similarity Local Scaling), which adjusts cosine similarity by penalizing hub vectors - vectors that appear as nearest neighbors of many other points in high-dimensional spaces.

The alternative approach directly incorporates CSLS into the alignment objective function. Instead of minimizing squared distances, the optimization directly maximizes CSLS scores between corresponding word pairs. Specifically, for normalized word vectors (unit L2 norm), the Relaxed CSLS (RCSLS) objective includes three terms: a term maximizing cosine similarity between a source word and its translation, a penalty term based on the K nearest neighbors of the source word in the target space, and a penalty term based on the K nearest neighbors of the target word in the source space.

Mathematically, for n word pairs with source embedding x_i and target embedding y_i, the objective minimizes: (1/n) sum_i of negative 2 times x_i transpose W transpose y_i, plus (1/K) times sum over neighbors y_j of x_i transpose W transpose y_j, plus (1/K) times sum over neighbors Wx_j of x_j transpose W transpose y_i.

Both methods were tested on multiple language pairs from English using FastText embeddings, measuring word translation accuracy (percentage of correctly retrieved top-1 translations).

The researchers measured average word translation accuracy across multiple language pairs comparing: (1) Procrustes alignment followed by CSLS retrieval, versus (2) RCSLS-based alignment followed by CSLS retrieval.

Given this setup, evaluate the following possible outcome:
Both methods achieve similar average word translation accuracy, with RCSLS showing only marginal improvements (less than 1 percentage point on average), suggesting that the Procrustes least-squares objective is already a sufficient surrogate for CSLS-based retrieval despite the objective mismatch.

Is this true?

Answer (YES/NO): NO